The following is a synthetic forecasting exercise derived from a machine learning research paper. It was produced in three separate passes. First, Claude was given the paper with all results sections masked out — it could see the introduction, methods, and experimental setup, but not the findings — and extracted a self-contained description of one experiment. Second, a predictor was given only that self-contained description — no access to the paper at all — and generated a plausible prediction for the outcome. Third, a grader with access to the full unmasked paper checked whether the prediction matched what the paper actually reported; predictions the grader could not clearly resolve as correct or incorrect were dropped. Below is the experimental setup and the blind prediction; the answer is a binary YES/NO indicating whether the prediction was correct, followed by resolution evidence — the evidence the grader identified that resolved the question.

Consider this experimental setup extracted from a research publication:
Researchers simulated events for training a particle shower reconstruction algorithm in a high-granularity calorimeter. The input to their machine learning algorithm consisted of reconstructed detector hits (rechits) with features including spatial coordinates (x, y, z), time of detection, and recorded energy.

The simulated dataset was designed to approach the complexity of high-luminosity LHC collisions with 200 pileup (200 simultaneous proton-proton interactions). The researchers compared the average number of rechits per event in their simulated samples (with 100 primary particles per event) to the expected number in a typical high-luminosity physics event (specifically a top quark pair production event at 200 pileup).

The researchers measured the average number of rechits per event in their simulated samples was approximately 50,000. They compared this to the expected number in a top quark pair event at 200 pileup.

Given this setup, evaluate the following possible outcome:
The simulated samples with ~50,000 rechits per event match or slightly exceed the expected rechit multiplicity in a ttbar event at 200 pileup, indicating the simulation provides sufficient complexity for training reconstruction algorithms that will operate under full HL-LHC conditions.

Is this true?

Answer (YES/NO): NO